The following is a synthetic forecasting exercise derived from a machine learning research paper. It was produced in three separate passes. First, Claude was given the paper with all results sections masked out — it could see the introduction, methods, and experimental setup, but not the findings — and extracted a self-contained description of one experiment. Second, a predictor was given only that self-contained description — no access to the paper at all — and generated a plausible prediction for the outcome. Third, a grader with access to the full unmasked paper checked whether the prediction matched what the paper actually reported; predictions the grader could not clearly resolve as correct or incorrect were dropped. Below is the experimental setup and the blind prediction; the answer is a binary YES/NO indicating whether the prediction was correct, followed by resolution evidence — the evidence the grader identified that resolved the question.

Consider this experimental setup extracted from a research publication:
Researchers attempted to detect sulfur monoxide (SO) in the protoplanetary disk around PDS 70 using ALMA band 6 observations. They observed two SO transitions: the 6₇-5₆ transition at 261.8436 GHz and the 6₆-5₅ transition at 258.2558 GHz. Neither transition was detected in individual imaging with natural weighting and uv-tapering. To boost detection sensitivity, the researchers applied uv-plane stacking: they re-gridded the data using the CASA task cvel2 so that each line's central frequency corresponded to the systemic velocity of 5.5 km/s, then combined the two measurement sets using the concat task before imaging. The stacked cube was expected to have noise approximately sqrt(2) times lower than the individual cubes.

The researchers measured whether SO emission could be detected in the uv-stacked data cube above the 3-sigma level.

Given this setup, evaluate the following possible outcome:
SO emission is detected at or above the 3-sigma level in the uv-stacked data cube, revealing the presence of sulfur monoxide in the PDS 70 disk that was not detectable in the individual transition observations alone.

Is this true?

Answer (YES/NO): NO